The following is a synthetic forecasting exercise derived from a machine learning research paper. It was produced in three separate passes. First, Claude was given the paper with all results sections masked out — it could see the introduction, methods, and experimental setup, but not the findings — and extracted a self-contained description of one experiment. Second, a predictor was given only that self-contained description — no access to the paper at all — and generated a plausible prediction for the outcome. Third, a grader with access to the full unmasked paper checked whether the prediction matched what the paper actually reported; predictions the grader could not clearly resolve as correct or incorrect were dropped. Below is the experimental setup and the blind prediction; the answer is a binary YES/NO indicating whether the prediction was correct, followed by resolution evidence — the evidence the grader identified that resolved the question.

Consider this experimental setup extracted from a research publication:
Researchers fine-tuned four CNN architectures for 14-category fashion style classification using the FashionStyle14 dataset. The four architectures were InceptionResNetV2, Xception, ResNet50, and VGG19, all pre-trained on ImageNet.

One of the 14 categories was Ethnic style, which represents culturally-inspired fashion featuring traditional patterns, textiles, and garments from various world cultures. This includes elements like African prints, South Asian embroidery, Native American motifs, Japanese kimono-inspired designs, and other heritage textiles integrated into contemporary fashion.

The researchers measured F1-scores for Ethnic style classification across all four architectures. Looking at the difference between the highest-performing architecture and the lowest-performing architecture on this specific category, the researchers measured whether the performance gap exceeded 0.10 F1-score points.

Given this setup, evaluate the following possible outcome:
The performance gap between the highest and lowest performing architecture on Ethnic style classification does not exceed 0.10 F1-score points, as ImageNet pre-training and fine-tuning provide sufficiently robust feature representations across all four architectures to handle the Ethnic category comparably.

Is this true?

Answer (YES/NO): NO